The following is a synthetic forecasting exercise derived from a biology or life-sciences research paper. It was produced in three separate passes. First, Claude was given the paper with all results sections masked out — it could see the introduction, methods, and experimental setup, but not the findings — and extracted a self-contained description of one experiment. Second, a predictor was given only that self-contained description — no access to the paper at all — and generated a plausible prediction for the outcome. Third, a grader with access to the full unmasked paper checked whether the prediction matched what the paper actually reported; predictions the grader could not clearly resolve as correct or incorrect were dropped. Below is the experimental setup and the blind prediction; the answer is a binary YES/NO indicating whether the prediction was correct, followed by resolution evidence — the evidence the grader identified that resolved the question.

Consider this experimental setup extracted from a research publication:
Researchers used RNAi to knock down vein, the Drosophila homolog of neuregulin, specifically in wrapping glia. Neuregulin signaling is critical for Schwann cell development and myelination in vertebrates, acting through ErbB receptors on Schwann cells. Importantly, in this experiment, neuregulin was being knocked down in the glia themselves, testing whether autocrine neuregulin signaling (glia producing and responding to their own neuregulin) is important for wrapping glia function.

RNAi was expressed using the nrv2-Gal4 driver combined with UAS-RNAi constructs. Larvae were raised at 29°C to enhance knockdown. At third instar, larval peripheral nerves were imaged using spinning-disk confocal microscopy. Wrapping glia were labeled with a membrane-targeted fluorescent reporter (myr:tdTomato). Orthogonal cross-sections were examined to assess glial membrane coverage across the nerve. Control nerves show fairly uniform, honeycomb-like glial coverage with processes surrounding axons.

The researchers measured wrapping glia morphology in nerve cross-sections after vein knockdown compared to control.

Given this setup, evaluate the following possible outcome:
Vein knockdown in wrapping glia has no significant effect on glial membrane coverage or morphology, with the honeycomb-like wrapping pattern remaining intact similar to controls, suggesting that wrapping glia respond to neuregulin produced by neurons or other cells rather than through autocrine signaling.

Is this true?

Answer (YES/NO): NO